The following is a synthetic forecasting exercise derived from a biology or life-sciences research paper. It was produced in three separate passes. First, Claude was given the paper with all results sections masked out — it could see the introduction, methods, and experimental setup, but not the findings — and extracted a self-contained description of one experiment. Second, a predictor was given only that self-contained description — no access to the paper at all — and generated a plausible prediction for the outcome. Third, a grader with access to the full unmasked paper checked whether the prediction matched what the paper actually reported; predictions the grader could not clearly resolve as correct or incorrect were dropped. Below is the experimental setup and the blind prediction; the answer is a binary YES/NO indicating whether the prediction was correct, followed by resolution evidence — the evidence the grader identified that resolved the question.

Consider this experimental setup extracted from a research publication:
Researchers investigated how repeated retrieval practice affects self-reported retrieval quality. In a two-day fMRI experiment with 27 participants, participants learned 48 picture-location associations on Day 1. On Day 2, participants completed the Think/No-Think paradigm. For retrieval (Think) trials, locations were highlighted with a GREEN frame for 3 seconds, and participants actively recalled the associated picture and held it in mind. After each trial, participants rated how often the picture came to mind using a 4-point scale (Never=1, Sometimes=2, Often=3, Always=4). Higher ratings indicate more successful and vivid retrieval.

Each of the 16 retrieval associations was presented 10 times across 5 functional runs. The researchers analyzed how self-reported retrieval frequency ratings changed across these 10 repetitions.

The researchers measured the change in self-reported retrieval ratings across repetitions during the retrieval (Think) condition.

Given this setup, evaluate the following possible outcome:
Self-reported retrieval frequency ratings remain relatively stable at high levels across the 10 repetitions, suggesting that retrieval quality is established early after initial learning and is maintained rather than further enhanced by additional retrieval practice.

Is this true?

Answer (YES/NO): NO